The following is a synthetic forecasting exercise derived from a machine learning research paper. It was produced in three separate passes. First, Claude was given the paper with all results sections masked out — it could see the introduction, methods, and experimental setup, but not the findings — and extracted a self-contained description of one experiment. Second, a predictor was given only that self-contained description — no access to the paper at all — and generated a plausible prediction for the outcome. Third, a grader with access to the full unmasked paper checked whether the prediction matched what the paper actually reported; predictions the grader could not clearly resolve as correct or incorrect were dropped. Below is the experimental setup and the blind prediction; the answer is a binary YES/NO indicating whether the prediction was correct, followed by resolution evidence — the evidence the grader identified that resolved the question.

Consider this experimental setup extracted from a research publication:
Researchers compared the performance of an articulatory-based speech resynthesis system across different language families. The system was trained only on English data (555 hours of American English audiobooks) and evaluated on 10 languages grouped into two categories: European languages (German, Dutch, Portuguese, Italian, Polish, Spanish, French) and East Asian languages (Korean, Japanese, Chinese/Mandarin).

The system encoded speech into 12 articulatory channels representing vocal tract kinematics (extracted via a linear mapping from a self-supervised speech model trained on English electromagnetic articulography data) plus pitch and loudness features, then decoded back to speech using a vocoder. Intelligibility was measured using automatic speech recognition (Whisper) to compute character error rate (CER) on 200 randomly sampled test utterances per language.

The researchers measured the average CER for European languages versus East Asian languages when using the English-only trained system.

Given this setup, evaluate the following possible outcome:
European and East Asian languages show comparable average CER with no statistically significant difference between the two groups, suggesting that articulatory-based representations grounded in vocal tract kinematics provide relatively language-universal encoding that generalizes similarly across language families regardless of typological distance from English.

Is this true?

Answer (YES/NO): NO